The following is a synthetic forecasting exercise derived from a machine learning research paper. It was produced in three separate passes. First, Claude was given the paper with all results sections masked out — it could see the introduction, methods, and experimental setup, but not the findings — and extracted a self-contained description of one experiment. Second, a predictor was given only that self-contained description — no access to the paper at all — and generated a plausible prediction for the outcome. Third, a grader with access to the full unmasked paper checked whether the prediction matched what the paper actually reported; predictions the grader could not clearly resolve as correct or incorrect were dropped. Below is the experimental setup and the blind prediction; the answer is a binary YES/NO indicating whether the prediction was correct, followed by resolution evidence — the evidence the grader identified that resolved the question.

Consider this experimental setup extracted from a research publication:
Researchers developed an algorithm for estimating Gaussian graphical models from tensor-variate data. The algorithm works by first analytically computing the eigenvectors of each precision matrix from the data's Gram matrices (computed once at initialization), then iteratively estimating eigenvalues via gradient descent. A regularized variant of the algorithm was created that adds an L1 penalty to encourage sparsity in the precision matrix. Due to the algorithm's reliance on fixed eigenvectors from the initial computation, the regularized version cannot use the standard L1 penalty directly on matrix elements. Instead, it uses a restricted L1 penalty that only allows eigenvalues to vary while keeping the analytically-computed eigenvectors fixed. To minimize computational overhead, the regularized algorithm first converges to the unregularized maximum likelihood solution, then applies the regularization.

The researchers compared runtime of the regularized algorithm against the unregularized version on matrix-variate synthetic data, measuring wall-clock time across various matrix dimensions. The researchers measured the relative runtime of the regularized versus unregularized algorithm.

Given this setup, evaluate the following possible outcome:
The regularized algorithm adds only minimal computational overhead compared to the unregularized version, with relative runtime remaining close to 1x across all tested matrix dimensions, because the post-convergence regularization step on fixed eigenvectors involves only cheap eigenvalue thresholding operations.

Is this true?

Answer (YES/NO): YES